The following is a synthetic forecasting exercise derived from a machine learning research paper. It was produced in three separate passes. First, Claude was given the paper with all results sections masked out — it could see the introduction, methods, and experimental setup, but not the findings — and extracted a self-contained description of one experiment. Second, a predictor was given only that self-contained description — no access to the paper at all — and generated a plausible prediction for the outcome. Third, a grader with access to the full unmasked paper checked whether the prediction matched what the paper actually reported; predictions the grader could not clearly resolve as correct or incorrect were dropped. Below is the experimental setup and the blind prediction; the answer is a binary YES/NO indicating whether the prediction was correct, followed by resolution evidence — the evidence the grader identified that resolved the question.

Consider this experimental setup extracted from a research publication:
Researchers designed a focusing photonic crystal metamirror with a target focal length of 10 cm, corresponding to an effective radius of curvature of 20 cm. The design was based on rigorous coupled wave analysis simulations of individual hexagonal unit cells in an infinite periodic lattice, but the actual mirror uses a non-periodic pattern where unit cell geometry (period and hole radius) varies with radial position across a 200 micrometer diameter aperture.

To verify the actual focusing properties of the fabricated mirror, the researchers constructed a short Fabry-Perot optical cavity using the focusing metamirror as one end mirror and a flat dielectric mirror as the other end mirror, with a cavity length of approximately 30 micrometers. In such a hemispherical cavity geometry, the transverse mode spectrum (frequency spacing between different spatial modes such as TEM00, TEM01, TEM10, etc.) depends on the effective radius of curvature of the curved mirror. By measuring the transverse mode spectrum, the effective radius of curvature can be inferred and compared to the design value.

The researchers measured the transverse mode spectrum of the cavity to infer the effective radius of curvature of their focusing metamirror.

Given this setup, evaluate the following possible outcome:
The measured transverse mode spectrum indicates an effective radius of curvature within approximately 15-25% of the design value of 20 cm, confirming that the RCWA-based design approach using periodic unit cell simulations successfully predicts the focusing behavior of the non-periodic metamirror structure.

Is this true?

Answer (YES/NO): NO